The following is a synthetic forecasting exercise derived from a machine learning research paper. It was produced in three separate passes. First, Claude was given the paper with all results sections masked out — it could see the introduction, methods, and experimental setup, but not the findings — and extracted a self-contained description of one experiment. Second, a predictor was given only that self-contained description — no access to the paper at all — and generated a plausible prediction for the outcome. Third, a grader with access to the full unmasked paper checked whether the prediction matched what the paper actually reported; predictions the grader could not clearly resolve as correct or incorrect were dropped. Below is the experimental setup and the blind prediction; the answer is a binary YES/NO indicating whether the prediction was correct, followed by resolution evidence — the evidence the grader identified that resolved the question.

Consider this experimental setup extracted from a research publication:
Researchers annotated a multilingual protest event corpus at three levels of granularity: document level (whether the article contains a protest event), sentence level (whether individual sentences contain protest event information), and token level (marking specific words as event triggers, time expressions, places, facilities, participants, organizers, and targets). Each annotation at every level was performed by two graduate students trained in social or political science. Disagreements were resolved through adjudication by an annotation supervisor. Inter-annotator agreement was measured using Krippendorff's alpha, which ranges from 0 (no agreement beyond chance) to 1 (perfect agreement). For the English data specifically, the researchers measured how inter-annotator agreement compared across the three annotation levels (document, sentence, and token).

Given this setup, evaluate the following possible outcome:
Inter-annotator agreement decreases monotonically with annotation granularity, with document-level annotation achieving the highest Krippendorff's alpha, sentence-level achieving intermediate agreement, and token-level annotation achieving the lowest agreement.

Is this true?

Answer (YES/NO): YES